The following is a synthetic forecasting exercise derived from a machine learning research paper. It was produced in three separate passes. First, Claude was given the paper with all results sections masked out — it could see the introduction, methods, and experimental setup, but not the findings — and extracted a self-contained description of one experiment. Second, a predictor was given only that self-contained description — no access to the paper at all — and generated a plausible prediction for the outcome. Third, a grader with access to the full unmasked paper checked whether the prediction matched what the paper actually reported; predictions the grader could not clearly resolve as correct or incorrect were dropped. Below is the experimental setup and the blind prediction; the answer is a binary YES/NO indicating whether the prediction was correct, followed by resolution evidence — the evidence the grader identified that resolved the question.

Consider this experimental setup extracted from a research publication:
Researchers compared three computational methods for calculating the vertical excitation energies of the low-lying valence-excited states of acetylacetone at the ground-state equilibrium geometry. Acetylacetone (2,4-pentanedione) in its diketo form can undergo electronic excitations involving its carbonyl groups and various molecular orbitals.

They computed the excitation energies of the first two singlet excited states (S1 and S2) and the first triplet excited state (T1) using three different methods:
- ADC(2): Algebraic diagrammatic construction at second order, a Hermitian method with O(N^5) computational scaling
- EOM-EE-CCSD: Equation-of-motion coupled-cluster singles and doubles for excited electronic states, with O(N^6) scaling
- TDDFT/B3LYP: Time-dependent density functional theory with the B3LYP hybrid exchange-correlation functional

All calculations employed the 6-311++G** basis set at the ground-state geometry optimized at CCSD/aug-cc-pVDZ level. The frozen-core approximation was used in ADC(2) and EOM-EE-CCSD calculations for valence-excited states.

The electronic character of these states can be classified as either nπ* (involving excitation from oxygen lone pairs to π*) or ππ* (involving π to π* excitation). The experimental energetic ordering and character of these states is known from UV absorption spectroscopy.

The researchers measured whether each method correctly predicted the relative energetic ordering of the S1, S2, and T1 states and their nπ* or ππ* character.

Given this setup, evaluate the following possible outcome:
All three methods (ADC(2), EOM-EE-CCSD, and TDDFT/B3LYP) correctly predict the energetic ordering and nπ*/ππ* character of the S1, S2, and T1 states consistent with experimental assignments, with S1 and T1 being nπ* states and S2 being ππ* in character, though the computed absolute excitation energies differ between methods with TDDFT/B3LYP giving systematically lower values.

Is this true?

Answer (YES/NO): NO